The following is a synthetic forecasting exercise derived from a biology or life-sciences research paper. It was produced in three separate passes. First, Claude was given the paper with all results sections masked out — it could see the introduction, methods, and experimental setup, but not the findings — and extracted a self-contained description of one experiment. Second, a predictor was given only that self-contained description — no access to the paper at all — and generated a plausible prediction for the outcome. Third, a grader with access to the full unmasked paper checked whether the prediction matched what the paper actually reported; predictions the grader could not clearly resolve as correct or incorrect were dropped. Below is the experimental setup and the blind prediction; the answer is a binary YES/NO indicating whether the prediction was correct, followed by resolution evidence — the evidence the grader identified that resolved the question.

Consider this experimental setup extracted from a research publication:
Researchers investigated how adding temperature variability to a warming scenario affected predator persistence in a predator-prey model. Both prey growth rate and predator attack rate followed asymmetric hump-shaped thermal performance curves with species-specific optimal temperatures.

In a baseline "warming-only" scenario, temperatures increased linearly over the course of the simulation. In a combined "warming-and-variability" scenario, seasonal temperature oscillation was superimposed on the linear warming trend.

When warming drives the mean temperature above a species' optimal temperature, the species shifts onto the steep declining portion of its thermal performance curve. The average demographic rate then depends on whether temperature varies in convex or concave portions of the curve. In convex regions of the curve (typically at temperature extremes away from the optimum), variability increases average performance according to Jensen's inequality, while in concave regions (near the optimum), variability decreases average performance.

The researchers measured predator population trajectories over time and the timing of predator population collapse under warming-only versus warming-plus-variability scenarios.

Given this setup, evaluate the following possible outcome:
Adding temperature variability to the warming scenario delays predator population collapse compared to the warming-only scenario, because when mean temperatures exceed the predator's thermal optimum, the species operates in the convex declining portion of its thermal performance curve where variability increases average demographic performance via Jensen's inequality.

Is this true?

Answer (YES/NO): NO